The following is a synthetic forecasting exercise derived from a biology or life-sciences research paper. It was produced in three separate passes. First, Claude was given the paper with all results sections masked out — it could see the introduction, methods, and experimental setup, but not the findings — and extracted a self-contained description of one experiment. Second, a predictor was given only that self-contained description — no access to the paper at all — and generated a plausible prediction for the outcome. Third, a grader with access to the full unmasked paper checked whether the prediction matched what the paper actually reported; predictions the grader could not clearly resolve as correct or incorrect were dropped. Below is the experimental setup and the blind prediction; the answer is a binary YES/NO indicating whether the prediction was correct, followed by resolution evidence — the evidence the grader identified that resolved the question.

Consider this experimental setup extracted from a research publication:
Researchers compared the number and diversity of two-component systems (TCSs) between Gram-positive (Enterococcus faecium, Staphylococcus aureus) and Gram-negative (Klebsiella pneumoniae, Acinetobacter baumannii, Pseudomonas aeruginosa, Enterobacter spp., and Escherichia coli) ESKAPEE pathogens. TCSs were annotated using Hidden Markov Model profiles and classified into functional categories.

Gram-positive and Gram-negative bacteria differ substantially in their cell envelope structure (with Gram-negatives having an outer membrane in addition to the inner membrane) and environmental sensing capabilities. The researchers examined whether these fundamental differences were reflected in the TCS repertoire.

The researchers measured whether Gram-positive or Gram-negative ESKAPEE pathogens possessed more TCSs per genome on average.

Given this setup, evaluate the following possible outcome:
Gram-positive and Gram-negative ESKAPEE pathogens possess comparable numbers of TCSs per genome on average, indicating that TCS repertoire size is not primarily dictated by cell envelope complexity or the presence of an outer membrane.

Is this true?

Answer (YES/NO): NO